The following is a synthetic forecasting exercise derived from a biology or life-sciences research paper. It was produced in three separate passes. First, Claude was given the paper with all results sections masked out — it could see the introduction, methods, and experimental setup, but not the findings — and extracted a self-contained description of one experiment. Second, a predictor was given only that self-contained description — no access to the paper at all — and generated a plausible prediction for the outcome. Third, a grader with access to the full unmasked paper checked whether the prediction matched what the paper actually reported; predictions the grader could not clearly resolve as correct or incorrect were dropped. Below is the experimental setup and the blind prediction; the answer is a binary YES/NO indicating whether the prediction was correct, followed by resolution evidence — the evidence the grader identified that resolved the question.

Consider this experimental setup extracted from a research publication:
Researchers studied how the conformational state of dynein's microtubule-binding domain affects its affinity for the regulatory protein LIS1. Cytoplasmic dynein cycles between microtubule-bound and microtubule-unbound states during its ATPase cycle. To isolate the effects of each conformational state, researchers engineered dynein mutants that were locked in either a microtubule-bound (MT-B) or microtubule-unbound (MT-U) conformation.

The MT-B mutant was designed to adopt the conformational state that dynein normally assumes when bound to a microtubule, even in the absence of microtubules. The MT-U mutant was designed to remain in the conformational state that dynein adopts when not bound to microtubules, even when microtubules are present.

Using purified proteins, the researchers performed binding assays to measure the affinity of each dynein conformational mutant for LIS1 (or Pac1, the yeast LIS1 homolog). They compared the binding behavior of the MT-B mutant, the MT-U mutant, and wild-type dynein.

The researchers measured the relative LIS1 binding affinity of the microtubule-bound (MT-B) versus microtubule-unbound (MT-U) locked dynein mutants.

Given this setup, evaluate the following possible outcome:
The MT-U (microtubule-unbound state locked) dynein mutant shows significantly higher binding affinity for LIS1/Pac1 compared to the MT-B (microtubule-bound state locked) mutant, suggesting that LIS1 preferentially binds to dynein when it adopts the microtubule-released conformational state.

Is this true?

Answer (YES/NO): YES